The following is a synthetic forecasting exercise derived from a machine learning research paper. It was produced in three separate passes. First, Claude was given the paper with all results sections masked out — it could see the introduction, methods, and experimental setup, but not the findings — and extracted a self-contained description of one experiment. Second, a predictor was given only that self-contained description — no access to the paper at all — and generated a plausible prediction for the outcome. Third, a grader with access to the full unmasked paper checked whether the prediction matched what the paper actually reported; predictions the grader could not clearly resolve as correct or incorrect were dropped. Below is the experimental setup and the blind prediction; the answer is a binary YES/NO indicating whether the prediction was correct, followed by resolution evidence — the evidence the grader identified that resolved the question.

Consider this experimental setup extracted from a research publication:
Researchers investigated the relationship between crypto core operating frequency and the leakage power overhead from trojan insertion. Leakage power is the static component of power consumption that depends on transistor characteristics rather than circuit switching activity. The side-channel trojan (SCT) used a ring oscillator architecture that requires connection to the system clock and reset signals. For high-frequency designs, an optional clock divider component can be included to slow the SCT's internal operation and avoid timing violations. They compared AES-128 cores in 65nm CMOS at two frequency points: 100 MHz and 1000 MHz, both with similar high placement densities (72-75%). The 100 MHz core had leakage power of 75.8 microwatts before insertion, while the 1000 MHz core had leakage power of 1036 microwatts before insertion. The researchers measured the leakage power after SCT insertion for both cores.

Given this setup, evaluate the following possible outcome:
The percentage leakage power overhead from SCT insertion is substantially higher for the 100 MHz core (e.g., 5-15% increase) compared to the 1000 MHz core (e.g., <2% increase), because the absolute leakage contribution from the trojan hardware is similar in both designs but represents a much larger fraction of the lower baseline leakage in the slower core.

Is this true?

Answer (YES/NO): NO